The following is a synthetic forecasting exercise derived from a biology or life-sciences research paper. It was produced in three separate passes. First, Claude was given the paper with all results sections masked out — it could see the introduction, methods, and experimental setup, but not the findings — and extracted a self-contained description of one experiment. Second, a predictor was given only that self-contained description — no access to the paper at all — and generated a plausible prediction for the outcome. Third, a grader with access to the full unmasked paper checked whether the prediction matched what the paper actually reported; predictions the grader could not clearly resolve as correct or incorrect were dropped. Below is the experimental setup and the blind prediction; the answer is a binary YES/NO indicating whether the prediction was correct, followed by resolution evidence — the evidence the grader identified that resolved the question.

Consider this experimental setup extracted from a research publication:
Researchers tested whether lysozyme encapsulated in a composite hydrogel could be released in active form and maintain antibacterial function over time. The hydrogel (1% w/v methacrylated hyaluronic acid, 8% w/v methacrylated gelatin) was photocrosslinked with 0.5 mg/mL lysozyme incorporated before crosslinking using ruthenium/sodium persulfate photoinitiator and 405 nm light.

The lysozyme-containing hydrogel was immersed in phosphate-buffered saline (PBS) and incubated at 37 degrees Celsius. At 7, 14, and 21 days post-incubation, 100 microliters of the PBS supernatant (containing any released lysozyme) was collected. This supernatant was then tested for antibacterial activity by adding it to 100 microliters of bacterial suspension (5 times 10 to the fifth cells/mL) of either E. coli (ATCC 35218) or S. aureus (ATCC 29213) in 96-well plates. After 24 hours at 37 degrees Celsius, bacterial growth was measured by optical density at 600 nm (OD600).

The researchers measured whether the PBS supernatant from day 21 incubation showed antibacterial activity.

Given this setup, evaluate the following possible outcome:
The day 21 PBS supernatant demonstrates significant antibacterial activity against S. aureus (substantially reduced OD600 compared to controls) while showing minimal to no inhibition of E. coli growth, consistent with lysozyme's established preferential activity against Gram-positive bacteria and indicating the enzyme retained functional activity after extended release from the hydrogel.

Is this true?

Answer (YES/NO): NO